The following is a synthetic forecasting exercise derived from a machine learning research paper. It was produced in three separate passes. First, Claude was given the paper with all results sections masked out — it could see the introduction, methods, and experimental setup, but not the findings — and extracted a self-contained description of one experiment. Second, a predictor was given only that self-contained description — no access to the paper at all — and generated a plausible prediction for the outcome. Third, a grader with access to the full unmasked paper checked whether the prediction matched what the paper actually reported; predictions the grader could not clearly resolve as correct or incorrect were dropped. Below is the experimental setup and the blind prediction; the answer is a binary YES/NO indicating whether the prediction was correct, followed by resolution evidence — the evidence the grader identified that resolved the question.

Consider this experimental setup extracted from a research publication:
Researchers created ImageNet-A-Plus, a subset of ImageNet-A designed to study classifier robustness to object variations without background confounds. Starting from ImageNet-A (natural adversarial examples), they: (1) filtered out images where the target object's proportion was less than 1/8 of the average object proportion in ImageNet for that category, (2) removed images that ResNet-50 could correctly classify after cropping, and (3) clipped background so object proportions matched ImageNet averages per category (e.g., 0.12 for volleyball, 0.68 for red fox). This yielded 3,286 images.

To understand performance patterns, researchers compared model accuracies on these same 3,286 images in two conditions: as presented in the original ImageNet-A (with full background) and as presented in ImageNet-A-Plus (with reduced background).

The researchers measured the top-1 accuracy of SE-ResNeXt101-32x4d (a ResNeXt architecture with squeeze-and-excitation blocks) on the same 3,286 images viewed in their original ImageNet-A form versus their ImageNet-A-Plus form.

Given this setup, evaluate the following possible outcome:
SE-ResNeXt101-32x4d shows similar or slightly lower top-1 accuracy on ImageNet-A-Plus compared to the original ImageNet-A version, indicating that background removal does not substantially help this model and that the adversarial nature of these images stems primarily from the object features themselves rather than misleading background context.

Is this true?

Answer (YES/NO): NO